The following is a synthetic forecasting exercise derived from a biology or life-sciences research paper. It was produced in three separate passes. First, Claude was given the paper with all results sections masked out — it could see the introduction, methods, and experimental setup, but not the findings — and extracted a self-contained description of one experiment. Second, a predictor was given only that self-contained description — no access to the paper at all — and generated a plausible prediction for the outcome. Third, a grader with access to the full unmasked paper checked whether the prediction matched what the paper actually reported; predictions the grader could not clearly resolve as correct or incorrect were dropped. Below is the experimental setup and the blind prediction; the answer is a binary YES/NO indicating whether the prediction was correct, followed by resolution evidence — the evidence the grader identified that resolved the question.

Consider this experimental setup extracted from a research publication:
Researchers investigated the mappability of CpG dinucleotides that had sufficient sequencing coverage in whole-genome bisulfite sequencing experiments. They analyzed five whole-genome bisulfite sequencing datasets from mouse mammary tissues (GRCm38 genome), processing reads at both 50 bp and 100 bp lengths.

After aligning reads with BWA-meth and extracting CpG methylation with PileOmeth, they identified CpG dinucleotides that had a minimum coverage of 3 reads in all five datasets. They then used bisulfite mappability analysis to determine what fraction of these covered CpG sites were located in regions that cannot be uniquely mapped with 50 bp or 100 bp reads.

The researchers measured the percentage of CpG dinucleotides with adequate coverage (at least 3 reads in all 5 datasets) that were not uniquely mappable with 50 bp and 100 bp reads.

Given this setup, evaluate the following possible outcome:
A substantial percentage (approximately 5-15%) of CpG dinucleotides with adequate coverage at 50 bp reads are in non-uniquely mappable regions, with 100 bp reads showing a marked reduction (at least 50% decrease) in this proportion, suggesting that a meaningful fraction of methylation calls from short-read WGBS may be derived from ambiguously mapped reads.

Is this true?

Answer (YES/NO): NO